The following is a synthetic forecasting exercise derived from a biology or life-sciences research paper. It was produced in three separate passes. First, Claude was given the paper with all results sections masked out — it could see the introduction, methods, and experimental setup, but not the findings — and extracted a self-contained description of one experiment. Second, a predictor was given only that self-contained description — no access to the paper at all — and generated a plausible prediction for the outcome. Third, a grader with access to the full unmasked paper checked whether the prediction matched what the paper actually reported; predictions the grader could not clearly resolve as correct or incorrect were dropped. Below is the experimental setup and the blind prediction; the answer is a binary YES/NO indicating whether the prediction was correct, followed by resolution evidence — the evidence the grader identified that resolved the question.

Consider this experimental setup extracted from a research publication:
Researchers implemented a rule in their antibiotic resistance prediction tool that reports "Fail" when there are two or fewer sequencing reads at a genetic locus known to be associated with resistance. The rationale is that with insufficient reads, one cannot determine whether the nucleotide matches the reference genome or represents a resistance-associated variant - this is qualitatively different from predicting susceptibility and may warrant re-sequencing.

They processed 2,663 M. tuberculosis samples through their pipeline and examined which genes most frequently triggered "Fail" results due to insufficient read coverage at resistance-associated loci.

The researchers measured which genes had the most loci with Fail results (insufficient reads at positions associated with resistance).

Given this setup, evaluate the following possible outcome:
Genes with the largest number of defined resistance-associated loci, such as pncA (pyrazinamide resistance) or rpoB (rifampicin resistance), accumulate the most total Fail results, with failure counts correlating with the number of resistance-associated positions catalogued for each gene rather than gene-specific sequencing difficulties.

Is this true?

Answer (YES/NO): NO